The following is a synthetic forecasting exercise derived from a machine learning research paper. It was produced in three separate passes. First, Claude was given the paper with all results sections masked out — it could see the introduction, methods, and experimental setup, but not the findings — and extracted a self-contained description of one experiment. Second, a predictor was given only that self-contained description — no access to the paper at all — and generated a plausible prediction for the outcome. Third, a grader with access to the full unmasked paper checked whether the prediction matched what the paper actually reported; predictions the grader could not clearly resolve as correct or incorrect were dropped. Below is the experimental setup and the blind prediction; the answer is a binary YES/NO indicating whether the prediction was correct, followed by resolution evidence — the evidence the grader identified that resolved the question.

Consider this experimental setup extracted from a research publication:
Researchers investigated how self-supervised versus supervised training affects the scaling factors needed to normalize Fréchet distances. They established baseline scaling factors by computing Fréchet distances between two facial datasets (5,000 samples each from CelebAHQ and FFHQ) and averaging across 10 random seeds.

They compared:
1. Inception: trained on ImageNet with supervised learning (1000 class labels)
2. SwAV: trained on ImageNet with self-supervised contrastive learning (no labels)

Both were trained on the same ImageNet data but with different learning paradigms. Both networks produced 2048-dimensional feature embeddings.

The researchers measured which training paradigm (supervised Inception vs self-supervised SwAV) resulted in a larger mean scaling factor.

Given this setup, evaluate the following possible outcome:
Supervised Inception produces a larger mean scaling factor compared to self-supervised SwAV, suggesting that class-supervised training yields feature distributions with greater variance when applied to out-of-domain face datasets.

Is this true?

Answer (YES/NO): YES